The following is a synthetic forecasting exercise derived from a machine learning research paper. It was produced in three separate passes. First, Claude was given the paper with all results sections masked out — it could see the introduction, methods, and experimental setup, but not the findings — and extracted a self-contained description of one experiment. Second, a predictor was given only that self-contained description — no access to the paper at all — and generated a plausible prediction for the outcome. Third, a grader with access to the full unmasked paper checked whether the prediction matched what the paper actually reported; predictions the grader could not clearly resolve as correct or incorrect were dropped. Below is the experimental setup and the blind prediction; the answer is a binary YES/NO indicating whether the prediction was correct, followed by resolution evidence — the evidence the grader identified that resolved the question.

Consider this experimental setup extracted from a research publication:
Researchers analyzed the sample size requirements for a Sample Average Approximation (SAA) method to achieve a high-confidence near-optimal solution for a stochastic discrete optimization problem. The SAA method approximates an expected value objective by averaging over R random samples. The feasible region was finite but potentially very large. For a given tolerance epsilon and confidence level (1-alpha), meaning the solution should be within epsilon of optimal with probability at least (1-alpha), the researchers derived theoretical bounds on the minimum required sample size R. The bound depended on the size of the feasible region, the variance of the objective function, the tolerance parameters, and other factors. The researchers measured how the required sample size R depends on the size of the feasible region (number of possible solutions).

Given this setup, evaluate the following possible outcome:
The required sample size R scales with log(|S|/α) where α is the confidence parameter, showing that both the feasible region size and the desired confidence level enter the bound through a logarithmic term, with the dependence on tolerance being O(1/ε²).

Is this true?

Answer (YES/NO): NO